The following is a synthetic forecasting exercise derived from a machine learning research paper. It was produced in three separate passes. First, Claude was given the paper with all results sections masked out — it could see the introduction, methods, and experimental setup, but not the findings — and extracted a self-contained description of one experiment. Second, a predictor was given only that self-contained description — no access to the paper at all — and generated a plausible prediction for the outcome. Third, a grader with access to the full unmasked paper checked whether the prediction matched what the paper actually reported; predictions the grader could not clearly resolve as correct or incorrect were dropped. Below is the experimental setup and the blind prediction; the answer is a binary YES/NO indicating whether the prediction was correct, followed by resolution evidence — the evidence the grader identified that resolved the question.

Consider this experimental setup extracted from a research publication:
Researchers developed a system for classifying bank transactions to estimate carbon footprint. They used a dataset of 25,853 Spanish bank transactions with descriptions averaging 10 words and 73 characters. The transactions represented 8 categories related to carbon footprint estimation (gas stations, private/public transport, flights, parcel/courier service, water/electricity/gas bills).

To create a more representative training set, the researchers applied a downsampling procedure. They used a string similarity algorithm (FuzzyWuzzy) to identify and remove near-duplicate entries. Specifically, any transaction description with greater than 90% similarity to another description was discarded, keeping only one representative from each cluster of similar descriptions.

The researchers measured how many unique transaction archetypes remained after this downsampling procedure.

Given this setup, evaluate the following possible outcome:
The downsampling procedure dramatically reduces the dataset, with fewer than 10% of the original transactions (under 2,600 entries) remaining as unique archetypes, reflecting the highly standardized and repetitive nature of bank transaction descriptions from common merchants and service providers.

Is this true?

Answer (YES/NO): NO